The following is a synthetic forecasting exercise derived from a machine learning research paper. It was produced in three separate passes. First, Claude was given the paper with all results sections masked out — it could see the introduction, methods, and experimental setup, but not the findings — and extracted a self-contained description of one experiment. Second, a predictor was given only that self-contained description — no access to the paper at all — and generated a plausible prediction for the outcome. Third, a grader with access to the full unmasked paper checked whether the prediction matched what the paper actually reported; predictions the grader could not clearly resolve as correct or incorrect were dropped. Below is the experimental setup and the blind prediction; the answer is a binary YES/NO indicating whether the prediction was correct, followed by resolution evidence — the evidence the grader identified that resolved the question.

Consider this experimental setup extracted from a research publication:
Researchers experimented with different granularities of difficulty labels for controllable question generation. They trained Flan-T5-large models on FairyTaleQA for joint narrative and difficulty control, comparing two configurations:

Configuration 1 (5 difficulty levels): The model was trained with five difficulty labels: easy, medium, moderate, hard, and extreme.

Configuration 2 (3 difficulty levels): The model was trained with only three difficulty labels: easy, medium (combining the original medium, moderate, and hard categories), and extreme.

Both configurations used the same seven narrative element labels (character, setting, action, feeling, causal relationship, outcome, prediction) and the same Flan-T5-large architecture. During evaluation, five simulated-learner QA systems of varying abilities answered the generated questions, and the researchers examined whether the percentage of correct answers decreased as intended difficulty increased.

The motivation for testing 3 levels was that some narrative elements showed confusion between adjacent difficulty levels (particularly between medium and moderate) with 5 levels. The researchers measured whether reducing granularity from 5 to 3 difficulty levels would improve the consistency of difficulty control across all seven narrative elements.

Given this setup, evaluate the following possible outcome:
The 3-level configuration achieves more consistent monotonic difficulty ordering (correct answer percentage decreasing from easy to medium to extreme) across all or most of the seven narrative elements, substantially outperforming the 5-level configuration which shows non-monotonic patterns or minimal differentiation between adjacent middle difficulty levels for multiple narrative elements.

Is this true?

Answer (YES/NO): YES